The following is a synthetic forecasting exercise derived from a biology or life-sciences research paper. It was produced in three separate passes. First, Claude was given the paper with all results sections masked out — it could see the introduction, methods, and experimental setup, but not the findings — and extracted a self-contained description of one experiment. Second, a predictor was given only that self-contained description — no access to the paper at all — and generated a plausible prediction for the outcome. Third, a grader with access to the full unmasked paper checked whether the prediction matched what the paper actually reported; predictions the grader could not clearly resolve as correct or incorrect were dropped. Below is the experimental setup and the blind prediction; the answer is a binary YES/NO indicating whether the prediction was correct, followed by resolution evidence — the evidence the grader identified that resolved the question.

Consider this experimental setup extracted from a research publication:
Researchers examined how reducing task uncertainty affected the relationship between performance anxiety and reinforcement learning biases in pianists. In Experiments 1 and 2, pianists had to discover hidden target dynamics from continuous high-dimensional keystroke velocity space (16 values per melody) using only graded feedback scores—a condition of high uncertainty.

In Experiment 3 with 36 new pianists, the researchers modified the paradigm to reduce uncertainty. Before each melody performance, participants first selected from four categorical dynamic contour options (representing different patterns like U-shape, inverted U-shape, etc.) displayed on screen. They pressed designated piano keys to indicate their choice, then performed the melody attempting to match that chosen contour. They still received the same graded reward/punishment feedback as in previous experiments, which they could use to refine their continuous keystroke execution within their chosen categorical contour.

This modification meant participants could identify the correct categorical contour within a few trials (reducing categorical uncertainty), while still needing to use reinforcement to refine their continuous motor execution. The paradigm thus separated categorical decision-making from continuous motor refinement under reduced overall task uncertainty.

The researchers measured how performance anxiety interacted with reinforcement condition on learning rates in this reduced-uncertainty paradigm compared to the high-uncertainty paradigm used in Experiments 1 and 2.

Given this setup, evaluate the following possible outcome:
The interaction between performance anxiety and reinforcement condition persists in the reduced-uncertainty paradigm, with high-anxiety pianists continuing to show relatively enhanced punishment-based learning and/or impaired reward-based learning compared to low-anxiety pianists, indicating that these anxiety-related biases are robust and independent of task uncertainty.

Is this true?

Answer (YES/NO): NO